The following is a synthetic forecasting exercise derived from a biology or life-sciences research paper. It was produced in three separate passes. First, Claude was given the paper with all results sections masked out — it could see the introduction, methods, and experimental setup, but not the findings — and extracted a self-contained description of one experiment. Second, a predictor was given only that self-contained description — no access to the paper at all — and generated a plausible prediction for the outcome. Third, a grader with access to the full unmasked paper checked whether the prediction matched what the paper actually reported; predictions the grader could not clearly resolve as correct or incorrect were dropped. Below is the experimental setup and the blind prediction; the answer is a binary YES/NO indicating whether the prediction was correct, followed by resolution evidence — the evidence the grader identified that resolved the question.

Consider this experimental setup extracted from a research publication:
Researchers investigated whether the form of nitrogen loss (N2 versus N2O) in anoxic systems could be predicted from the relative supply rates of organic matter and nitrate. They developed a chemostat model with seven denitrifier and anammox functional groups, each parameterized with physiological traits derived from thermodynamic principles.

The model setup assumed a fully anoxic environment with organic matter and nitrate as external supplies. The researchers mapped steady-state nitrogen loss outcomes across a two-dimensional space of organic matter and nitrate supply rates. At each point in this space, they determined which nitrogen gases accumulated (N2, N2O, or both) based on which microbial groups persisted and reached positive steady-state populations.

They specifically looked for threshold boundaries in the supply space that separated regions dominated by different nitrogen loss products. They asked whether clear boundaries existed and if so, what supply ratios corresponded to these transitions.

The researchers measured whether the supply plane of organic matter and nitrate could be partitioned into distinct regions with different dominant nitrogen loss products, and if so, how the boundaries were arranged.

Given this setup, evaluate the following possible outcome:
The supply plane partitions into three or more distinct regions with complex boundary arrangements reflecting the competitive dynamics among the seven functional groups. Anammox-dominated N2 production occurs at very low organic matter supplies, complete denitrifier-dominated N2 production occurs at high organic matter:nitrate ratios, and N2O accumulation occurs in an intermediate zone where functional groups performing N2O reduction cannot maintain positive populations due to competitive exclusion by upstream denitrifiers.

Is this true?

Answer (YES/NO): NO